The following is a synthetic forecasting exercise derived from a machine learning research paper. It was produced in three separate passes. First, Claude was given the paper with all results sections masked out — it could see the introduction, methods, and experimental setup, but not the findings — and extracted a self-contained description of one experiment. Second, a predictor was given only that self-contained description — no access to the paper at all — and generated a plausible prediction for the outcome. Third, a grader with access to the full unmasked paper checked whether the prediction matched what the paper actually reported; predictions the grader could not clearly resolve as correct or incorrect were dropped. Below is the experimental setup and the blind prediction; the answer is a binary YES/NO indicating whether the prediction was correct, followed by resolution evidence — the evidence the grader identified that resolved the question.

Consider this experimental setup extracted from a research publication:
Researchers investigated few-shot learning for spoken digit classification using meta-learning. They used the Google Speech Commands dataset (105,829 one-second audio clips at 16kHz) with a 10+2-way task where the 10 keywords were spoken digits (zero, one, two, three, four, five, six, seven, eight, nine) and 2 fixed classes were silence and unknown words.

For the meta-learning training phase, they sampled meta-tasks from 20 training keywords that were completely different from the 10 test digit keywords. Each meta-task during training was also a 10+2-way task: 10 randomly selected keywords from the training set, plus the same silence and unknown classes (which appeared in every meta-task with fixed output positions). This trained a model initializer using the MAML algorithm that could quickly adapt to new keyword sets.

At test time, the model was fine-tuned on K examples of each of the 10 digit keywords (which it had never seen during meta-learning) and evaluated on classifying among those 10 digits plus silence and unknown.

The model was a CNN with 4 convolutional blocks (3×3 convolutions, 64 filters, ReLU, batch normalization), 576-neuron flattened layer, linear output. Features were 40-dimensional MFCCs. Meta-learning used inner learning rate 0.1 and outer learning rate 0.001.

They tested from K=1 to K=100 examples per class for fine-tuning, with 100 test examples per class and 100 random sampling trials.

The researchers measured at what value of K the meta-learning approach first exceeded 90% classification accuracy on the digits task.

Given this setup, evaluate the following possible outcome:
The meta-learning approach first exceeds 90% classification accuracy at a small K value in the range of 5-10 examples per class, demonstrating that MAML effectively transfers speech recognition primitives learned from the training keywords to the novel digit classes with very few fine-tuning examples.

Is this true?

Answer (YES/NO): NO